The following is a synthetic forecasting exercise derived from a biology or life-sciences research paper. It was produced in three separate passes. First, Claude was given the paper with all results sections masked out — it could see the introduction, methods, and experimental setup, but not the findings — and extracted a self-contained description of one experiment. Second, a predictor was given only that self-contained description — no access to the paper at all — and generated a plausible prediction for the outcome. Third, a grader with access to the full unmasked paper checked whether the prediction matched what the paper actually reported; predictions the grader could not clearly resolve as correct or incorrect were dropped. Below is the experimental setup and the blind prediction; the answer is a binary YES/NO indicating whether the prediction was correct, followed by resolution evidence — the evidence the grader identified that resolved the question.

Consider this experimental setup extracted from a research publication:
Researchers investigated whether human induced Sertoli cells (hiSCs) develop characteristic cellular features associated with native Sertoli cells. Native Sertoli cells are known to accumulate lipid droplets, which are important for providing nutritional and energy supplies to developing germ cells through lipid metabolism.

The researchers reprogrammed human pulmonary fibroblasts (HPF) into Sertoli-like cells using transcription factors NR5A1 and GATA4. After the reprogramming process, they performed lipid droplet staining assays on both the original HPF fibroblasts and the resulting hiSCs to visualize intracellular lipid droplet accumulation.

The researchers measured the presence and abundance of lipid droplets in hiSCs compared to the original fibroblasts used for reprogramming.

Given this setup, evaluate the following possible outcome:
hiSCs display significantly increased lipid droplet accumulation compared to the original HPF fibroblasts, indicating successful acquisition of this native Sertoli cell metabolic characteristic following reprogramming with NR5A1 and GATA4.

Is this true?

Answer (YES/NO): YES